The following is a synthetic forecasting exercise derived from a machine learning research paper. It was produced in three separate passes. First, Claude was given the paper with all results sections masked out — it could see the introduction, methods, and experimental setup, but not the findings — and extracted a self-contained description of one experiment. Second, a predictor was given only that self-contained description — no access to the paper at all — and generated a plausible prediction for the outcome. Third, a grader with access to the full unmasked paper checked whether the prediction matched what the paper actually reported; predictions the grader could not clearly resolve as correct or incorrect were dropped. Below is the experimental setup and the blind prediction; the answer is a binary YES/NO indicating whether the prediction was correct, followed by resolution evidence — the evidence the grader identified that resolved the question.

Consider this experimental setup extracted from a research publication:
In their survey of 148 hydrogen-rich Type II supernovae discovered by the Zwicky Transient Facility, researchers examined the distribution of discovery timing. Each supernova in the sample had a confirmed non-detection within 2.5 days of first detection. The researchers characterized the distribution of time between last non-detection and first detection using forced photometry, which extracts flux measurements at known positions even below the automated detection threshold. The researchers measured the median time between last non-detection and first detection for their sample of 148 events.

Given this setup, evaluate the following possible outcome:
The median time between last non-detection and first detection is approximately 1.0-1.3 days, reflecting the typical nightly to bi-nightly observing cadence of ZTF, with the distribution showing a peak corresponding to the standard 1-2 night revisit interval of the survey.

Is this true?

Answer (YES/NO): NO